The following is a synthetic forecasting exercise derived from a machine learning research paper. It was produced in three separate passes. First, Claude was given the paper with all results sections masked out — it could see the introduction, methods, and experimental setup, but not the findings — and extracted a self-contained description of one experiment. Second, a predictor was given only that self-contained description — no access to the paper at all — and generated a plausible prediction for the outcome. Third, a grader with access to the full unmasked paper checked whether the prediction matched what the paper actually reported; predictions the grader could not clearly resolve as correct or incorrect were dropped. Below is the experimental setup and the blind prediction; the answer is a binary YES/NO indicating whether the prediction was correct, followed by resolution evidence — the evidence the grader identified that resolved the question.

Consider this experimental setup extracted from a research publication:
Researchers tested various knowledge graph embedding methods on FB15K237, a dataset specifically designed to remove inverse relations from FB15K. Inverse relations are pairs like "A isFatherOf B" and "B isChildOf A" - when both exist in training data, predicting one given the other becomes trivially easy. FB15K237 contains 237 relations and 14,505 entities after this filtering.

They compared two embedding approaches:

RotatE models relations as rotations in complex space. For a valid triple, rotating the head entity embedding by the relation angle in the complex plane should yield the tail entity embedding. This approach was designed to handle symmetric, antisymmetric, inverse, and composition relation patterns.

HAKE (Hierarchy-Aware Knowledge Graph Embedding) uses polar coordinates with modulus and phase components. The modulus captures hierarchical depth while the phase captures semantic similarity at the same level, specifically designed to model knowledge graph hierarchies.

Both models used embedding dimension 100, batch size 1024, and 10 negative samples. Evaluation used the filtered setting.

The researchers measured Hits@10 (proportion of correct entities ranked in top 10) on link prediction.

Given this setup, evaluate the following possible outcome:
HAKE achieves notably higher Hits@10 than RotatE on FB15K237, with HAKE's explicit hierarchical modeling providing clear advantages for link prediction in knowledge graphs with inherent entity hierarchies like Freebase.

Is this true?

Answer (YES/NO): NO